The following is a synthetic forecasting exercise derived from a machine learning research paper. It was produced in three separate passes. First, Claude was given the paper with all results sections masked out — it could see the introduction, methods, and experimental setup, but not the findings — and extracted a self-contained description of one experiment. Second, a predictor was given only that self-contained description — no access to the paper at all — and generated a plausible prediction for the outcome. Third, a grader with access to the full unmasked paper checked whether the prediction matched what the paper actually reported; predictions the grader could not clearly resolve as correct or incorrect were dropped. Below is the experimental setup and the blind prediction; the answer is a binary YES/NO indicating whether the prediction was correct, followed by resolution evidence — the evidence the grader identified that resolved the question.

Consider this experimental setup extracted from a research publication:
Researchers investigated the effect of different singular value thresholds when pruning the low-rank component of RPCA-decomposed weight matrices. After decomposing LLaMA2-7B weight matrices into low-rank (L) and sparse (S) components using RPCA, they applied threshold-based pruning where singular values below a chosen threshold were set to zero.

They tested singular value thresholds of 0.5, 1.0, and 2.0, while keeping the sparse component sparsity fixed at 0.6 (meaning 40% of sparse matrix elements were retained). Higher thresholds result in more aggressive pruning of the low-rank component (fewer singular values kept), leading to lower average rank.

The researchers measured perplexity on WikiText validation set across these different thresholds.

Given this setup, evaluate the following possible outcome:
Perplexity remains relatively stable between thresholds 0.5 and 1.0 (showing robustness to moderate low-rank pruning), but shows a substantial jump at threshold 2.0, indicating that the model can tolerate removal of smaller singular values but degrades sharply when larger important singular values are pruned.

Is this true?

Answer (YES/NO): NO